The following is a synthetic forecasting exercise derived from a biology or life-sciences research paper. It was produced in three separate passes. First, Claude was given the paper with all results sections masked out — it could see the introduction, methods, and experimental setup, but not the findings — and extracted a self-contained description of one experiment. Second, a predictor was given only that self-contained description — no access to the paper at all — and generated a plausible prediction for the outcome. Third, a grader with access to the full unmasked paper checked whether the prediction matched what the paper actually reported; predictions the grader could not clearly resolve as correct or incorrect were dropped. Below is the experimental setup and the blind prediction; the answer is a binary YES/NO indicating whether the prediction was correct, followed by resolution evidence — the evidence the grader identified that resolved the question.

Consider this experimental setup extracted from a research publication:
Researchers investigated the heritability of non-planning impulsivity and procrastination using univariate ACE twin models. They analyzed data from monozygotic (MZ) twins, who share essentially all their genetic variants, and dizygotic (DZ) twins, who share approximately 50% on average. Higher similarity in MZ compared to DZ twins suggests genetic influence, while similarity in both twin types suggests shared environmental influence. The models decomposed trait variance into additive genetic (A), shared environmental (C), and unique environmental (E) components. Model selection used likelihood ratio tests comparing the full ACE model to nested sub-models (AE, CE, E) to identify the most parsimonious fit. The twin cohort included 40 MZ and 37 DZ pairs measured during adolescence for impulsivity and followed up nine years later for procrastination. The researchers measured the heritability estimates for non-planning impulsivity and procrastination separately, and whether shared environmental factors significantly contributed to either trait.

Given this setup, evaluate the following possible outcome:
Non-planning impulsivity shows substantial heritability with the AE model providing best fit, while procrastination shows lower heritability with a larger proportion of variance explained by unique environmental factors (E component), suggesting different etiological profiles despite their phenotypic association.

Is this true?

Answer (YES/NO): NO